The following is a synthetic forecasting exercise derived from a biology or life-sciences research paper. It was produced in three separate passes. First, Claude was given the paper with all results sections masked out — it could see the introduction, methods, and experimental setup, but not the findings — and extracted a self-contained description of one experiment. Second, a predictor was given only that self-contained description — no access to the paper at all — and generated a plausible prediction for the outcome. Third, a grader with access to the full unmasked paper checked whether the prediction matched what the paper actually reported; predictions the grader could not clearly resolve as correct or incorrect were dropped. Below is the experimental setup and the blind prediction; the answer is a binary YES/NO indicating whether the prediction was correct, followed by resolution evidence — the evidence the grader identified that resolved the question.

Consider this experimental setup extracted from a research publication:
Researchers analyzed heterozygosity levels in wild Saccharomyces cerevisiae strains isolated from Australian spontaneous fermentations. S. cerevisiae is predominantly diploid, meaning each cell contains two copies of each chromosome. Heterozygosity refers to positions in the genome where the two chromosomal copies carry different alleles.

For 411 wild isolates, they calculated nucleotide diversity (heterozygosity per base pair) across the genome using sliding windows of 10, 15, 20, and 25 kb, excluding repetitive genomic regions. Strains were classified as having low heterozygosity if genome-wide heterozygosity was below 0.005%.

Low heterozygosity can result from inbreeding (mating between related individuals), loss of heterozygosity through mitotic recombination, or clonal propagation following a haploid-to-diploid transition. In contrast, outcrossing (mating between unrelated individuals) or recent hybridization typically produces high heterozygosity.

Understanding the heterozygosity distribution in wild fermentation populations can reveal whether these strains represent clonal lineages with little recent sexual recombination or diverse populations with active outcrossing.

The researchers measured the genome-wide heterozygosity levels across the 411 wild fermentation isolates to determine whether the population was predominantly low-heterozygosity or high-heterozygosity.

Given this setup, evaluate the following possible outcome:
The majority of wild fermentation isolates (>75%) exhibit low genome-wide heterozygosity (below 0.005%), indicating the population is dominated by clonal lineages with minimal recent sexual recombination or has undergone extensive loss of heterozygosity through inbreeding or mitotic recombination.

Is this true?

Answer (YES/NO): NO